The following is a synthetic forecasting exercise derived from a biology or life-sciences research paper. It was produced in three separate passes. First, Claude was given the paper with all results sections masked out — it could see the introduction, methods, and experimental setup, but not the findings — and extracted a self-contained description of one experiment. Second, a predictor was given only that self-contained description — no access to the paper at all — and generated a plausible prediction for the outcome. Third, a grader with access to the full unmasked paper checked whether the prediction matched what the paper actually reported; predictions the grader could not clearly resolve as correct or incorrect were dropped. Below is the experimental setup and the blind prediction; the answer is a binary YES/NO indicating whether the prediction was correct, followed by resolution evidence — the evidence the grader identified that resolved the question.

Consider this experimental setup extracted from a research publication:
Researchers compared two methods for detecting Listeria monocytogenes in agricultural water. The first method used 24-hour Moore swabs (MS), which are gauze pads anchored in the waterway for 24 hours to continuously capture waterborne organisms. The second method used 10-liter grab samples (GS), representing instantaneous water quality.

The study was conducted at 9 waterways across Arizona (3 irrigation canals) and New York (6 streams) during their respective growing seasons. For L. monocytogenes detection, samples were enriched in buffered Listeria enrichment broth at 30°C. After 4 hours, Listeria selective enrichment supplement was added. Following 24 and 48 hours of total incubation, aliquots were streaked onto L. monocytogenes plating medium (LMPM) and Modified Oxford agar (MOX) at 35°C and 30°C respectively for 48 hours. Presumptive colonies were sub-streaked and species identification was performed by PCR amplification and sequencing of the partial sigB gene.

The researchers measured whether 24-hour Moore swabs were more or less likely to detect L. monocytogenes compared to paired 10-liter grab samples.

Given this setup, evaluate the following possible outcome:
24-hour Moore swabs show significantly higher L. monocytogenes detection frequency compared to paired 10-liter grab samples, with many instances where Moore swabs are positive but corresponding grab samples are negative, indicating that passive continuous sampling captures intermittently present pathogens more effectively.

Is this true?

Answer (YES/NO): NO